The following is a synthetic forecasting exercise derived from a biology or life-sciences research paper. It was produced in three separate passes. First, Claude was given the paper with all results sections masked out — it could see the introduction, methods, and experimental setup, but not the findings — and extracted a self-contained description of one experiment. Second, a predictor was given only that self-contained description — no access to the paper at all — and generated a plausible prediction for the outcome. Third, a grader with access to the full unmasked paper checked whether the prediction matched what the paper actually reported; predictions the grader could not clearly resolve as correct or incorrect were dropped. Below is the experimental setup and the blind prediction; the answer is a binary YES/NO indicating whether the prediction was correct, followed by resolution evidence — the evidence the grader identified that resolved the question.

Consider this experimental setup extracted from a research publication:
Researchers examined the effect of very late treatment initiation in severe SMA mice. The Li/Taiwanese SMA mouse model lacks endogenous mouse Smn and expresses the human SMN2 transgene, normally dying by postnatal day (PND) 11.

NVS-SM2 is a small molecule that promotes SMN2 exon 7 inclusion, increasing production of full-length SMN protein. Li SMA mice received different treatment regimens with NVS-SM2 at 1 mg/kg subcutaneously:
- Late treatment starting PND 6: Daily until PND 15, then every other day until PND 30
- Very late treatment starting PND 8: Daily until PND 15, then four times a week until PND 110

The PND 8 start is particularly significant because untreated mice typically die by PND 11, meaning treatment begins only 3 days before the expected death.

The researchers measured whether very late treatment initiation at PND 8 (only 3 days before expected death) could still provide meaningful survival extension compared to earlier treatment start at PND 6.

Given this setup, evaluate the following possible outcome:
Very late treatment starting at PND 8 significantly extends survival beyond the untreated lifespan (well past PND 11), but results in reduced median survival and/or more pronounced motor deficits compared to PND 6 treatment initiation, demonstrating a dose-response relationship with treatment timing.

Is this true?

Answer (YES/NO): NO